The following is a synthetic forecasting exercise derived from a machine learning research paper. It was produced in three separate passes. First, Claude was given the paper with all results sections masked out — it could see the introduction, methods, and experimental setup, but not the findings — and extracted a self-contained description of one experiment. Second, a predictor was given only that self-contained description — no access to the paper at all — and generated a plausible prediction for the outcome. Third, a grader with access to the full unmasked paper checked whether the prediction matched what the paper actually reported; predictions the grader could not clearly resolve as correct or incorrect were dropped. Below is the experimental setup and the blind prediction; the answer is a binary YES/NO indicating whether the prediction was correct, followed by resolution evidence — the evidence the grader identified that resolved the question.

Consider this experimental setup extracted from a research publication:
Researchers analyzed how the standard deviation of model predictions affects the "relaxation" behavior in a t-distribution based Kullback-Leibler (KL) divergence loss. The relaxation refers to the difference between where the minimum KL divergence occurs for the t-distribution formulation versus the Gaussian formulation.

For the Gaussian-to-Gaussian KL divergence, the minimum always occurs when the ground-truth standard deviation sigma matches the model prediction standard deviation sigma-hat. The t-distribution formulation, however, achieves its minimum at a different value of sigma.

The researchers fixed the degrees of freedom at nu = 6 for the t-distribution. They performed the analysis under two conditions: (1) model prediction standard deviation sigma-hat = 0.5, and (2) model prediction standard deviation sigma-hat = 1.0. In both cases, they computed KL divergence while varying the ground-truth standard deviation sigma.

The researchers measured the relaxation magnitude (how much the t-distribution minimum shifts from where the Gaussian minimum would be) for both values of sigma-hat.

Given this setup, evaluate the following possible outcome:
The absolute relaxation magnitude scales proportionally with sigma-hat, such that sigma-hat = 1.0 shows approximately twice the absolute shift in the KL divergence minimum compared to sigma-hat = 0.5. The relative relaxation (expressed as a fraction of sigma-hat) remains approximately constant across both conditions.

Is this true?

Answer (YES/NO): YES